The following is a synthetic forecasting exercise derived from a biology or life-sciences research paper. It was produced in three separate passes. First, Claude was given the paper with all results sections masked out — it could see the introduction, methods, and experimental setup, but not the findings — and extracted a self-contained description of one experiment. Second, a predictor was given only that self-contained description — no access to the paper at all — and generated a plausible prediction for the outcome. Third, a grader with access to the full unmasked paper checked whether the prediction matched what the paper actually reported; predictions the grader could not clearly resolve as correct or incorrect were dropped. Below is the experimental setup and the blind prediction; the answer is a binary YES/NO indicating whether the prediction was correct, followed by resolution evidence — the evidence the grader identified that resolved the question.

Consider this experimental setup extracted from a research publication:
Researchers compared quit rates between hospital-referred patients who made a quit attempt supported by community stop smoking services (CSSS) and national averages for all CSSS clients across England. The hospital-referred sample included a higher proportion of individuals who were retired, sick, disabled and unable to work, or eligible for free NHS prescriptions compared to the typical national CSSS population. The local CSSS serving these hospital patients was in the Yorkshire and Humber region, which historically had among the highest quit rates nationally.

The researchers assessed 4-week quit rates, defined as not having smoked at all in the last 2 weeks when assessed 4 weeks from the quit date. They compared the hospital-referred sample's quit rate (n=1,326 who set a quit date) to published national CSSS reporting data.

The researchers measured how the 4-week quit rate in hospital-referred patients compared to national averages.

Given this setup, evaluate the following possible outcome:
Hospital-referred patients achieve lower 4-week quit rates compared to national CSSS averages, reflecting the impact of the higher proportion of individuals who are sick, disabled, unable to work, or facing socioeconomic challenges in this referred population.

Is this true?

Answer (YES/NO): NO